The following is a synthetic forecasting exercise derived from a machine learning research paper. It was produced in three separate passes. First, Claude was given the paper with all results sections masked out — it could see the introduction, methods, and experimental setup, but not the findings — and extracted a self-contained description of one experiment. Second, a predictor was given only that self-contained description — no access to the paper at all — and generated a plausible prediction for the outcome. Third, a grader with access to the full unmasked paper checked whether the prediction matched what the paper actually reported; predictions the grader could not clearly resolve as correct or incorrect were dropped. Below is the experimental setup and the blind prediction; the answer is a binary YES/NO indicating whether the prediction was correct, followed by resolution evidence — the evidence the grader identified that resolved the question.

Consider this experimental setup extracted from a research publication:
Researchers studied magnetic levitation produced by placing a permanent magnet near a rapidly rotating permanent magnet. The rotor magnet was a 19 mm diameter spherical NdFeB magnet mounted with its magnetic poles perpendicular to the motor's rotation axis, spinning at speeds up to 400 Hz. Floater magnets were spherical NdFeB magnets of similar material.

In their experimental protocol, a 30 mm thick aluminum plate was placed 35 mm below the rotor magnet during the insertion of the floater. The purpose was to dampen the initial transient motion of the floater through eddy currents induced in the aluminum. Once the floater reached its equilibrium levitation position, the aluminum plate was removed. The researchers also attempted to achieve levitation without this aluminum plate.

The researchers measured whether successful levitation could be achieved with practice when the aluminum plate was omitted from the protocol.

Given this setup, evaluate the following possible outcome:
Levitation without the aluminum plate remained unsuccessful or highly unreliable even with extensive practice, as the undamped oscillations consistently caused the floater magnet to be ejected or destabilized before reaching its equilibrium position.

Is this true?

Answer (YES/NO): NO